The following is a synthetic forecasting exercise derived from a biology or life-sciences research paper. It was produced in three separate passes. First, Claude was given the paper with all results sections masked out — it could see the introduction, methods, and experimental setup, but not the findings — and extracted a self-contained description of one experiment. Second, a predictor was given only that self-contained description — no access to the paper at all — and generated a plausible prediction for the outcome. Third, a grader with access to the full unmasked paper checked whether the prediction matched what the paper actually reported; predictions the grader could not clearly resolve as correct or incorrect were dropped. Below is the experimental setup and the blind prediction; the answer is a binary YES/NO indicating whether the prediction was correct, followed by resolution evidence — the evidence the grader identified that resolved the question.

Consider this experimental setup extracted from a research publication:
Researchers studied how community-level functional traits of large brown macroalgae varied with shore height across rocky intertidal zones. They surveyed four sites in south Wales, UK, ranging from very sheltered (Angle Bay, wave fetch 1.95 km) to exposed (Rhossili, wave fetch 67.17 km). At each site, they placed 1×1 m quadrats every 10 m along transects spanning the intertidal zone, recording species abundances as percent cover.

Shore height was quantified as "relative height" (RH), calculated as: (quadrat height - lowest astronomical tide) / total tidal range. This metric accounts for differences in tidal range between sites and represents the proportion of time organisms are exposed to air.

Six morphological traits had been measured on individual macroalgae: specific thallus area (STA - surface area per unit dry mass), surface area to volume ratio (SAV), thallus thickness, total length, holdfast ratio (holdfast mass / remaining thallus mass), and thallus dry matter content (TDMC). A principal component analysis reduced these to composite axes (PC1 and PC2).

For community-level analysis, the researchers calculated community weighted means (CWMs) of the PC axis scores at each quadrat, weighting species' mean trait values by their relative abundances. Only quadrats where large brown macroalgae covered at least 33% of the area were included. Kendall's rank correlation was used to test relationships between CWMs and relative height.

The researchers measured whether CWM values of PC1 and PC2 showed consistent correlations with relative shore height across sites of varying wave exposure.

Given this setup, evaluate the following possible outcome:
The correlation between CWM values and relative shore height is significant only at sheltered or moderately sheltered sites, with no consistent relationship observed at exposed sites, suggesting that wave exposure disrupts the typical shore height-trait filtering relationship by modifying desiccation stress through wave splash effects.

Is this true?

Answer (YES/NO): NO